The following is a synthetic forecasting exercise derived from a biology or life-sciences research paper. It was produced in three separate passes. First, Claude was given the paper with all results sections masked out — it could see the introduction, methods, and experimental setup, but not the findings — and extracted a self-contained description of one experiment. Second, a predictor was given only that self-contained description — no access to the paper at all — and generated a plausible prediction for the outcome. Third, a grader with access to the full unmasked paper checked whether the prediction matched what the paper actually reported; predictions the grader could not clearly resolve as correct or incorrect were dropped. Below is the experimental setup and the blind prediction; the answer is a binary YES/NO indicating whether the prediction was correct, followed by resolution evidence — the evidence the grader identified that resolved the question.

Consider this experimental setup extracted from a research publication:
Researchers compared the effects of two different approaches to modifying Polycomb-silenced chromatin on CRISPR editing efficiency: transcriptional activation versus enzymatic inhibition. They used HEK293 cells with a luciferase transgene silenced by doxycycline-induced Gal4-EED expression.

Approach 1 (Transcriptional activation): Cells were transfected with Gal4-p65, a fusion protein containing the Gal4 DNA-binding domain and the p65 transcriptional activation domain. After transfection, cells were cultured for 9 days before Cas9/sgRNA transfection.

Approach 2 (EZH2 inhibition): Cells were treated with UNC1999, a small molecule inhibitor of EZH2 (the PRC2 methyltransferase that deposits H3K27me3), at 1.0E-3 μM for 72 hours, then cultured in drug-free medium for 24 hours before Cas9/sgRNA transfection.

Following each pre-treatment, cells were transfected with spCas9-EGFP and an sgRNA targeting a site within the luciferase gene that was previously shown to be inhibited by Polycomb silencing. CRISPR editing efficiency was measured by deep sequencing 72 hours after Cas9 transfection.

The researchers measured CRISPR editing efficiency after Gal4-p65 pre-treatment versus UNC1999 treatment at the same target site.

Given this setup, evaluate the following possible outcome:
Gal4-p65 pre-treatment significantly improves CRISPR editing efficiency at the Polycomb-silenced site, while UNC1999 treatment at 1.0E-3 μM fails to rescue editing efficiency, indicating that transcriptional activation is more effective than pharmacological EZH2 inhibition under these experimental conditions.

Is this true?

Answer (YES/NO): YES